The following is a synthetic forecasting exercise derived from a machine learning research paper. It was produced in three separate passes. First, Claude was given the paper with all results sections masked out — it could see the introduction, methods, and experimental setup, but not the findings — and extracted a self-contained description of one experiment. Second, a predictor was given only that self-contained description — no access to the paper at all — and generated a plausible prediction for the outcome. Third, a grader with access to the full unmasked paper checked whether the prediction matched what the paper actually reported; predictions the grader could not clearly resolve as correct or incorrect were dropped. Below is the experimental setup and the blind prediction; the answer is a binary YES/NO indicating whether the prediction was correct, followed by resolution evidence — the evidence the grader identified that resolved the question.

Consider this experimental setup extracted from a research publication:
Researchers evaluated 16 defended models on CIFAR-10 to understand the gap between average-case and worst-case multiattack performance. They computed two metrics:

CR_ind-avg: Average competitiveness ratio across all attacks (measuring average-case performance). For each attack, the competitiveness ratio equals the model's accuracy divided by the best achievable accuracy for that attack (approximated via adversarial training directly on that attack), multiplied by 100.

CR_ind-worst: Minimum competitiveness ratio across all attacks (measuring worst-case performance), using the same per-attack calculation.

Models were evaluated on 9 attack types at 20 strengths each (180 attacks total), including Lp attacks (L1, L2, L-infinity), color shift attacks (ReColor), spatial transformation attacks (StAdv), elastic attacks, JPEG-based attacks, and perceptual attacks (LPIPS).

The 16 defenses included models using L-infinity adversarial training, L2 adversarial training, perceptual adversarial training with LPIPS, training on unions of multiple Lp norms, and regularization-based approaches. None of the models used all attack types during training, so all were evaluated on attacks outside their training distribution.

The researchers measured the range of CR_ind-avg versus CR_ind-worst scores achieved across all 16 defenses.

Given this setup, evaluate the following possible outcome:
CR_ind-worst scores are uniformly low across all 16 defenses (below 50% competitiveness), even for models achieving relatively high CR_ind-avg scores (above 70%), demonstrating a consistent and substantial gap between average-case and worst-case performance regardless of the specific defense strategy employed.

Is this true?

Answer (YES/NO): NO